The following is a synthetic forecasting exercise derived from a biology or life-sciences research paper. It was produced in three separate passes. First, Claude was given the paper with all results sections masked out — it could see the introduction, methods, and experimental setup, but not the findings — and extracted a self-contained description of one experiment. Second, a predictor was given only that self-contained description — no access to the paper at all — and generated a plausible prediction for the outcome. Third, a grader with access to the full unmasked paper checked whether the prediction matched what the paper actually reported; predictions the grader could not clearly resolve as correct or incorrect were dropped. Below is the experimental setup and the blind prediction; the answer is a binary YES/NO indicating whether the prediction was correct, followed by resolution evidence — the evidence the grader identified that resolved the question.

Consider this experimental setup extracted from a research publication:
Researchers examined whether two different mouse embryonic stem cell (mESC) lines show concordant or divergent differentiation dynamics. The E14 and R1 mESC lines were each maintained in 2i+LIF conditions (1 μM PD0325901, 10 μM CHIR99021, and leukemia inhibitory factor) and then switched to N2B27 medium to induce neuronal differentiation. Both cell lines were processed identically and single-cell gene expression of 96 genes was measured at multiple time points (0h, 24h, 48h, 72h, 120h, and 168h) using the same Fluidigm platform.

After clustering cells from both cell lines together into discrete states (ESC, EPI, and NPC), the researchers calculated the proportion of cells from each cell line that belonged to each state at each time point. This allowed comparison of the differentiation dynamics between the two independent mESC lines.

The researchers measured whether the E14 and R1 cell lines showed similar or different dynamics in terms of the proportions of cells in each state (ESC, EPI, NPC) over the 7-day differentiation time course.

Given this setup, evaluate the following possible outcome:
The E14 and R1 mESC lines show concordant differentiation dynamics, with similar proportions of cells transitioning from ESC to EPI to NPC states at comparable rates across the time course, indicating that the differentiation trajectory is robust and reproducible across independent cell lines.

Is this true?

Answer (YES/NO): YES